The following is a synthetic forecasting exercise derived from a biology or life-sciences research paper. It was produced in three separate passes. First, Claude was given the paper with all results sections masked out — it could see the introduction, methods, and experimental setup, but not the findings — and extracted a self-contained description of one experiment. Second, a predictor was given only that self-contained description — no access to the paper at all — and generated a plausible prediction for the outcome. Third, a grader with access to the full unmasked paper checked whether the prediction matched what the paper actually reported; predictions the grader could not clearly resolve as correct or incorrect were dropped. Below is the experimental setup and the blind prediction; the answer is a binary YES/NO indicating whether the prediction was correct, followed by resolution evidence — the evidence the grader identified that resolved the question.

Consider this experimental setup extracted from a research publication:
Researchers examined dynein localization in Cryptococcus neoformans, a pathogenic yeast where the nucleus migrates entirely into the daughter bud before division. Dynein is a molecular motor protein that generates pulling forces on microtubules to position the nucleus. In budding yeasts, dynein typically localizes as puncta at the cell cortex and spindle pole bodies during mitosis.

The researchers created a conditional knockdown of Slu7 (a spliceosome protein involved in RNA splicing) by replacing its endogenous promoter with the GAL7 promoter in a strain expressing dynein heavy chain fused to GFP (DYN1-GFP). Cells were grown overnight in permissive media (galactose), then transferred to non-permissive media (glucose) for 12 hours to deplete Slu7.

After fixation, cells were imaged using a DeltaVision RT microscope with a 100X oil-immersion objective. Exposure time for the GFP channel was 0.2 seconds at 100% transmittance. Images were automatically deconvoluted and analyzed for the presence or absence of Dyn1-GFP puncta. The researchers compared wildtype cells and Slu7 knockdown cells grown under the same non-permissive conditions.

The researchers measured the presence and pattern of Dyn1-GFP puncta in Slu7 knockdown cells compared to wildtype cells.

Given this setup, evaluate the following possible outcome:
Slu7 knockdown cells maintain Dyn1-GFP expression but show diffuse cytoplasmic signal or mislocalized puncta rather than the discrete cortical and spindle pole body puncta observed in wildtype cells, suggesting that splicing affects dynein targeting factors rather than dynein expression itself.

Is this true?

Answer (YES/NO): NO